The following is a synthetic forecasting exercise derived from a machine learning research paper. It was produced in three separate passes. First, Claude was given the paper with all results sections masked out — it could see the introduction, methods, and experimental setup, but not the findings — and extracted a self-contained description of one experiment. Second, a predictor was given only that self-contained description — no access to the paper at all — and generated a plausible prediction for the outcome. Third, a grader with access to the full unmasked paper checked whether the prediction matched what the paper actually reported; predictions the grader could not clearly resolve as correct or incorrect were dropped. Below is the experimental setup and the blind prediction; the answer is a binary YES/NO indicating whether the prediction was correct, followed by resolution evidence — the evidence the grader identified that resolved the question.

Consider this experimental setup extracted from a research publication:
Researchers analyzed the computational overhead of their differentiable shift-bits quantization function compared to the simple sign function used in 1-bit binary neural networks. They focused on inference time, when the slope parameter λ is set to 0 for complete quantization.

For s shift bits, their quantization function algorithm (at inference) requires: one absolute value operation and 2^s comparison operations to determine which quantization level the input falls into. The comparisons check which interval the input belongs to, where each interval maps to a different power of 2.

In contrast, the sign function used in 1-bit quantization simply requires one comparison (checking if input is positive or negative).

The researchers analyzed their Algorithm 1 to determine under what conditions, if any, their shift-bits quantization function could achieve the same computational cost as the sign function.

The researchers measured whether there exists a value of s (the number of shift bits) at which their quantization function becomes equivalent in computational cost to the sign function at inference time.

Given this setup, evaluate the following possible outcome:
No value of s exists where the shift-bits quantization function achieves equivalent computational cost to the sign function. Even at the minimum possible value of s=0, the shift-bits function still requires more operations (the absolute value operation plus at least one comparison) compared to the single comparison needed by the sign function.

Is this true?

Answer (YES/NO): NO